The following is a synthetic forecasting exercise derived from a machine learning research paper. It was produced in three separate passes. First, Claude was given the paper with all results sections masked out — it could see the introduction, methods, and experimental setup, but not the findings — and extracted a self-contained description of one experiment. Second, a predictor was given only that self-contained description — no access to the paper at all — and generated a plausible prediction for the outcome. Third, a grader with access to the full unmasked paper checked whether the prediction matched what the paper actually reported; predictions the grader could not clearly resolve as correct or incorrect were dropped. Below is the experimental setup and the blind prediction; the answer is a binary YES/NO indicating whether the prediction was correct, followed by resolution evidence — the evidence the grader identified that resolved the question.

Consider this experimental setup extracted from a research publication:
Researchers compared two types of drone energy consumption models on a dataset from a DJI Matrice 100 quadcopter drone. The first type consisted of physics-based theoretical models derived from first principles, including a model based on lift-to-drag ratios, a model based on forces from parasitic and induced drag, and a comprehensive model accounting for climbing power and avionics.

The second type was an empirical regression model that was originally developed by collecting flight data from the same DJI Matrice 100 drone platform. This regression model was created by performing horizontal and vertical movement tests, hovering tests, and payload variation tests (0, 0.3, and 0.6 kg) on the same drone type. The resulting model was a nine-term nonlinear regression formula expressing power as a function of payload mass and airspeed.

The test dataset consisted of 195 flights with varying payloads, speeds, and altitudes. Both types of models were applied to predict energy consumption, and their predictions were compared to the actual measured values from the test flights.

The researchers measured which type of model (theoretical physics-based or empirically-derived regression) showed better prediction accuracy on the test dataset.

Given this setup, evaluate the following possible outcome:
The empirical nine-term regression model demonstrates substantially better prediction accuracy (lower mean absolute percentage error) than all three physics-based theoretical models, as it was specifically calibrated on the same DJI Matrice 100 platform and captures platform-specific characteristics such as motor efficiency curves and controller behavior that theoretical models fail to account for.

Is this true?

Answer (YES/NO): YES